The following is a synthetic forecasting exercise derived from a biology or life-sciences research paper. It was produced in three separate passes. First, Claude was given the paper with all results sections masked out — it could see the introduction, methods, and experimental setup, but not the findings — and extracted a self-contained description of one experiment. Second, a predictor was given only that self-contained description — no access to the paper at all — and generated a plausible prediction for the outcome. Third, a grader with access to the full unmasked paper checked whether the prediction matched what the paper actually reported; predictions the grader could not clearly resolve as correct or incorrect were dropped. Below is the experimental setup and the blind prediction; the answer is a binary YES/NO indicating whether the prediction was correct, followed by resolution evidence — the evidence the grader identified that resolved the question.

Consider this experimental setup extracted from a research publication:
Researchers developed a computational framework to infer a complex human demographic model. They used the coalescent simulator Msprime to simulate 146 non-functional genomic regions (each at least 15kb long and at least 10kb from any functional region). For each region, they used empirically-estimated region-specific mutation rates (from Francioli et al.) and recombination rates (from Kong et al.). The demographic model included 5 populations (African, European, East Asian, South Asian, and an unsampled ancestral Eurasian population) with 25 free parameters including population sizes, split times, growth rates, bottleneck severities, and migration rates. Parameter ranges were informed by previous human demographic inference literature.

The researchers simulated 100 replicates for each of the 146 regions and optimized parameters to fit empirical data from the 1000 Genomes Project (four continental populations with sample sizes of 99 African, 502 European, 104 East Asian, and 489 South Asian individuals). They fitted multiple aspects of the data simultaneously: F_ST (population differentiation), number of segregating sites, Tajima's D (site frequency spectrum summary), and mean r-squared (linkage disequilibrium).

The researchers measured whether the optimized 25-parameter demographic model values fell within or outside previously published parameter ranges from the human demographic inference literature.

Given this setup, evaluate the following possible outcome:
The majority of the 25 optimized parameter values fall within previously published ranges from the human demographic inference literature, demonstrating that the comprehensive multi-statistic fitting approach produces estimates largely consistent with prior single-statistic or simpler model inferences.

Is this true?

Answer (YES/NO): YES